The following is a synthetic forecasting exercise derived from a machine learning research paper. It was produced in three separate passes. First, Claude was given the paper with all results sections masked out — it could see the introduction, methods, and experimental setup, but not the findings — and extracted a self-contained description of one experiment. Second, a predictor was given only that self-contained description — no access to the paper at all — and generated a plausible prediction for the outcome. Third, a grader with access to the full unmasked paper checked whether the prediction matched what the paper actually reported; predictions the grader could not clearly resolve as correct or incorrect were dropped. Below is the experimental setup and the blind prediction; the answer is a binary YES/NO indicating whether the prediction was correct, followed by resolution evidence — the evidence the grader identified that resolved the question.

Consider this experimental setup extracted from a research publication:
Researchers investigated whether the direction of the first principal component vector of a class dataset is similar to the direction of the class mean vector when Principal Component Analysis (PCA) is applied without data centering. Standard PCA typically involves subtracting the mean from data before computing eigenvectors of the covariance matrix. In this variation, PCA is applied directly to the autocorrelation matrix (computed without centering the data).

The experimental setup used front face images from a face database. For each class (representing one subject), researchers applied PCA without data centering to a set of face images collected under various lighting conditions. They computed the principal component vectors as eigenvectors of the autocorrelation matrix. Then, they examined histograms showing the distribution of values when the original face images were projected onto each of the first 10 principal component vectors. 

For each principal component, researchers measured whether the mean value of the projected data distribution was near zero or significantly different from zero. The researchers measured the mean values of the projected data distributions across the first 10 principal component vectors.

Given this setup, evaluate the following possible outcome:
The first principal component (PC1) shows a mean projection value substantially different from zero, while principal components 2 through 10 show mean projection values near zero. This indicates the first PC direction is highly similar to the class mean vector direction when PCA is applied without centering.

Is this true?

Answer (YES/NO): YES